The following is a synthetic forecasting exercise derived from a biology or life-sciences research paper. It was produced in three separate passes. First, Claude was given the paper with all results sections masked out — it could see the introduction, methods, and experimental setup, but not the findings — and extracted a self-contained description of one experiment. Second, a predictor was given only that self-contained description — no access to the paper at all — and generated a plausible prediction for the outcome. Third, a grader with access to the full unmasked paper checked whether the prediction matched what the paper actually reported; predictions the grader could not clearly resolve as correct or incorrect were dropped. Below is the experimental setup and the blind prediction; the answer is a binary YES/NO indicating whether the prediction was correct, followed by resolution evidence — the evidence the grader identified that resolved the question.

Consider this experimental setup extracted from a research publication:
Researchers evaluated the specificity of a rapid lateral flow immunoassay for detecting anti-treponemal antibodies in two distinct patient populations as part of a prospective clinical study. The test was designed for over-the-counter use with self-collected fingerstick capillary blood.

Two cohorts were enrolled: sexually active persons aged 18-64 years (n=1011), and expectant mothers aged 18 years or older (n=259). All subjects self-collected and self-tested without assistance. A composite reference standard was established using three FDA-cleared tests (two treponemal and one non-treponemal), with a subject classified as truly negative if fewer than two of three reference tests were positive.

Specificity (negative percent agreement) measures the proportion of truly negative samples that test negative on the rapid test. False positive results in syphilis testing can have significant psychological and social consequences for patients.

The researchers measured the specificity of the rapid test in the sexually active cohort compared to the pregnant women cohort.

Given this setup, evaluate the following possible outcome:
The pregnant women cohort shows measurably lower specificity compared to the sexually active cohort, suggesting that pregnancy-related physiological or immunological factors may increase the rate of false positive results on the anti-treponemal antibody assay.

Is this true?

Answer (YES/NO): NO